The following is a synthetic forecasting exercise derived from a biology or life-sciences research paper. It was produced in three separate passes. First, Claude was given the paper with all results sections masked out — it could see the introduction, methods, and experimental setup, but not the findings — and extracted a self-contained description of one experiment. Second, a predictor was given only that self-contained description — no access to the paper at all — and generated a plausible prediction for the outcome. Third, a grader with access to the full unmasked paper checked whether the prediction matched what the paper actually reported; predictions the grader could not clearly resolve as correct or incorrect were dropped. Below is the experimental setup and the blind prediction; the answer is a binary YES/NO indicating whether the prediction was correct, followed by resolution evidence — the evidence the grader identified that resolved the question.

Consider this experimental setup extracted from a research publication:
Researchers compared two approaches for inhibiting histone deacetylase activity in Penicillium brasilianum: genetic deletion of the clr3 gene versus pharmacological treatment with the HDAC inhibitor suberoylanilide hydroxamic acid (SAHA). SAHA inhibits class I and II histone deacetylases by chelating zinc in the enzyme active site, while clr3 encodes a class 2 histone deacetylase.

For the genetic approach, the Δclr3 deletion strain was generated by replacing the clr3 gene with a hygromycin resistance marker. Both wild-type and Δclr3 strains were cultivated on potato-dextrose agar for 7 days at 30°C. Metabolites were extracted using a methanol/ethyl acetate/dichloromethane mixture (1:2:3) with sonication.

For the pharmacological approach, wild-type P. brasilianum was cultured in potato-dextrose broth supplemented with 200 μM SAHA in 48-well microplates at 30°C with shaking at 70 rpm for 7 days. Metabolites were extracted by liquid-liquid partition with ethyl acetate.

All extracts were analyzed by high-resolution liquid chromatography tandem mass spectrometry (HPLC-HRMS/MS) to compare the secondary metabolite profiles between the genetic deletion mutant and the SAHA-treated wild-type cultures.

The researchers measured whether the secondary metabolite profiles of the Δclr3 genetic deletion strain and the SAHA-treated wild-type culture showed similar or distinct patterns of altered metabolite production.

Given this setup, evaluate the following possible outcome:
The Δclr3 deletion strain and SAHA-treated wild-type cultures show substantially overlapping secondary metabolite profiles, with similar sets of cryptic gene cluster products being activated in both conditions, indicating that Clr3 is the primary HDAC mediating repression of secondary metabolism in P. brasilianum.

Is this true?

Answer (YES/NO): NO